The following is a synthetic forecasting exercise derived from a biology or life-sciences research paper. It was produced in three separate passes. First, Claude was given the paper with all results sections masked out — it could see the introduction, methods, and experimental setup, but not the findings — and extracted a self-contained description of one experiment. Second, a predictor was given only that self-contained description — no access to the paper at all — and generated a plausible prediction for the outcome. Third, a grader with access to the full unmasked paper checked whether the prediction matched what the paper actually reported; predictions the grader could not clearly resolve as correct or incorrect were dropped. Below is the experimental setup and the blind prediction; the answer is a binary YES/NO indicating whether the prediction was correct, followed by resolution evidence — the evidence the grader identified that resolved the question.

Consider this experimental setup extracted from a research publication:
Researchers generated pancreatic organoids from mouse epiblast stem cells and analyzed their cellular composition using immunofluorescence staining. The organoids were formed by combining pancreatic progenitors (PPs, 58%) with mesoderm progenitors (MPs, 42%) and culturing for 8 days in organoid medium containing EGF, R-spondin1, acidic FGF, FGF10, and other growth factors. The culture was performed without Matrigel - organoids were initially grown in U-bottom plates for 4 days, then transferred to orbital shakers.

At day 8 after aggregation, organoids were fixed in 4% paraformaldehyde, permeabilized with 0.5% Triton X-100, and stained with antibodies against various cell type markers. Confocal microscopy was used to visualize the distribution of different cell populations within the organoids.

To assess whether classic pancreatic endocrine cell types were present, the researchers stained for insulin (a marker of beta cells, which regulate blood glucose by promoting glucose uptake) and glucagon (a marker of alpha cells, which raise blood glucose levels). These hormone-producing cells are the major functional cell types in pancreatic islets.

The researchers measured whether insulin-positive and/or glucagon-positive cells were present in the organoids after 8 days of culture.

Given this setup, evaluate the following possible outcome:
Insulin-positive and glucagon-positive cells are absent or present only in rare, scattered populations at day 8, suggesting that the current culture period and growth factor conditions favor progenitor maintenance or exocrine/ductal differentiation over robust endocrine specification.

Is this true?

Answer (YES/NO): YES